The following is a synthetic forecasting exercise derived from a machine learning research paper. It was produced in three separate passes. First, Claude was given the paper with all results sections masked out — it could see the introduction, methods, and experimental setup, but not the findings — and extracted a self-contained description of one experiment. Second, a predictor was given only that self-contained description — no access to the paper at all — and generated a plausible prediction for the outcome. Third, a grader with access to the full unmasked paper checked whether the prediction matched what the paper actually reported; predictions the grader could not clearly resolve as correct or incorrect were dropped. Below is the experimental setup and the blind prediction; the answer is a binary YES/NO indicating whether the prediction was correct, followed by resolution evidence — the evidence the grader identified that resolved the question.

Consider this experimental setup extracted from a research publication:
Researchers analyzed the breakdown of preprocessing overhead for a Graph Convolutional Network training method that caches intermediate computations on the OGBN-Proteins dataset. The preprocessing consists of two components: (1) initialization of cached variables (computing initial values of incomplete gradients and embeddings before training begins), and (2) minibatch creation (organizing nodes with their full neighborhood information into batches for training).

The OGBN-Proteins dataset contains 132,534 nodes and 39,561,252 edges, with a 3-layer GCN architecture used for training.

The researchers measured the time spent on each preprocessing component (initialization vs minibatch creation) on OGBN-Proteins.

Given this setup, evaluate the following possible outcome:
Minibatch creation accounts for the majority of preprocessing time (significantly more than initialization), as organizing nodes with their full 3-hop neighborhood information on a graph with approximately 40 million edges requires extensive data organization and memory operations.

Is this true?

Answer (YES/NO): NO